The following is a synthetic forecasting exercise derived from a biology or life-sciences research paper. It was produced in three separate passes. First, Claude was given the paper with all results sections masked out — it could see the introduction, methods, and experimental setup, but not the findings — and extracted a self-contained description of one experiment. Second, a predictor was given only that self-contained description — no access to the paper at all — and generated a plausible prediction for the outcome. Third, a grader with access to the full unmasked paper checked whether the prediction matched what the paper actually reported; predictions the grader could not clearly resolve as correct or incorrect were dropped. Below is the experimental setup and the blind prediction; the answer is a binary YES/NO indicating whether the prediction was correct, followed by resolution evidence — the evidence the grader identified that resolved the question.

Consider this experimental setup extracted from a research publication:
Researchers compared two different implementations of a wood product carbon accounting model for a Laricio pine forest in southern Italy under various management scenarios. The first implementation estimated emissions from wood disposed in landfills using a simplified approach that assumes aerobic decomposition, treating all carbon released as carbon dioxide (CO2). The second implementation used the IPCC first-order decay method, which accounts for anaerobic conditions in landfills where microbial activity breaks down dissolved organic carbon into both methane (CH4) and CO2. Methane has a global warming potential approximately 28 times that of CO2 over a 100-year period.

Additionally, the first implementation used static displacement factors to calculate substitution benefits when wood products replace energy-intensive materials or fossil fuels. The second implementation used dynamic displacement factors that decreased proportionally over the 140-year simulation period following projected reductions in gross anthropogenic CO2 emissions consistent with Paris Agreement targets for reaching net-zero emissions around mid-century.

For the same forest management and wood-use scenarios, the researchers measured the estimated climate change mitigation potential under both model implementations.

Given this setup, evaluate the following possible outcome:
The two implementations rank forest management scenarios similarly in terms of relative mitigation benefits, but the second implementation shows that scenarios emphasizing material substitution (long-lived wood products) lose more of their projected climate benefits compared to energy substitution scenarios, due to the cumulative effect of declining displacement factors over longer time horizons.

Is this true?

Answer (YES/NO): NO